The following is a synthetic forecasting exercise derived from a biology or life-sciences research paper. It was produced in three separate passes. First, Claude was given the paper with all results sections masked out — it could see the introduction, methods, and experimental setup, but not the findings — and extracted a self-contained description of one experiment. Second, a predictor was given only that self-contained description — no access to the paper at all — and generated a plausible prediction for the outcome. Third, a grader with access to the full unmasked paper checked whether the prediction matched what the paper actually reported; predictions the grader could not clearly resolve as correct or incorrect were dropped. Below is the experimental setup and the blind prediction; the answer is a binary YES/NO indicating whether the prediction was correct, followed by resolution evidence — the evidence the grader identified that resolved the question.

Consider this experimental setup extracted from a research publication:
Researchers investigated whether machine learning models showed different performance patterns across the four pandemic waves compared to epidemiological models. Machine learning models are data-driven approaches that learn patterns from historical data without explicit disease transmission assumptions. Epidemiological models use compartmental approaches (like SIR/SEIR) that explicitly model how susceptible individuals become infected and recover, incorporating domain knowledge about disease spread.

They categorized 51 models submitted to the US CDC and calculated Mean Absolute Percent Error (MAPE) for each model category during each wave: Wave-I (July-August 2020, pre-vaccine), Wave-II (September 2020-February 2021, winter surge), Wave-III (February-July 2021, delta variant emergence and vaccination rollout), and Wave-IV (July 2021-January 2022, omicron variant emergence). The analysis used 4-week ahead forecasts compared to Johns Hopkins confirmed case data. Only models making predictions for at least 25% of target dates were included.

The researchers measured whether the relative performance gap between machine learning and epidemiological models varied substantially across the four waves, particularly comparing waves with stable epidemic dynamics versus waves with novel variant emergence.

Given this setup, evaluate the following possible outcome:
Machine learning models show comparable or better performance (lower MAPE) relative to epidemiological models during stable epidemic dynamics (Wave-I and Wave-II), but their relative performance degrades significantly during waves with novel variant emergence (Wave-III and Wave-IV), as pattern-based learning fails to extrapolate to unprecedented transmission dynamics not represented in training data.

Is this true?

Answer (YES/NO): NO